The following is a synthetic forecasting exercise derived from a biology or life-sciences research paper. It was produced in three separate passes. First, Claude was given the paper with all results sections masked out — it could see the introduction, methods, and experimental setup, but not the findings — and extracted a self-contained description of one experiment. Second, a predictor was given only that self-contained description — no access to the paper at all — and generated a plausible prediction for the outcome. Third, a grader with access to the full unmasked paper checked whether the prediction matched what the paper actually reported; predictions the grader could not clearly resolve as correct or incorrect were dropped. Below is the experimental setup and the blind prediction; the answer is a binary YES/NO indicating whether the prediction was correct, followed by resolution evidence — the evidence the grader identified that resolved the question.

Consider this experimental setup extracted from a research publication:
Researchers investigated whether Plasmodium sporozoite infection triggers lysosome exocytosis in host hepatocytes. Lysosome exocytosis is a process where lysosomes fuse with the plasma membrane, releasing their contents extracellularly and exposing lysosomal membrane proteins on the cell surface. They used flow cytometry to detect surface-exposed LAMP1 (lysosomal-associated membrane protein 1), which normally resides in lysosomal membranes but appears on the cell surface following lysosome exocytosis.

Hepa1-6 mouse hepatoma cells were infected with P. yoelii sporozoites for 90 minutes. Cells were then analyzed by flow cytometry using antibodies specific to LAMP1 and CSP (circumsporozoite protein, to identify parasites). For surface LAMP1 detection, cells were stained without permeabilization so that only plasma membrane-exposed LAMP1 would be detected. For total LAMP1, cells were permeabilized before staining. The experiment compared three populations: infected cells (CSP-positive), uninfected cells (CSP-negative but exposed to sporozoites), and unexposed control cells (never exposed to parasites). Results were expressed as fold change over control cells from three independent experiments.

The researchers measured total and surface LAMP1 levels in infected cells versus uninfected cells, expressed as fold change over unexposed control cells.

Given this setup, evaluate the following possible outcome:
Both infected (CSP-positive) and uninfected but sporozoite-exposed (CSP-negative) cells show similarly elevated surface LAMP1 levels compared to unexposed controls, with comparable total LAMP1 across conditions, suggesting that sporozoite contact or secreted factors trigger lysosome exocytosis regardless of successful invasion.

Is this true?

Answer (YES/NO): NO